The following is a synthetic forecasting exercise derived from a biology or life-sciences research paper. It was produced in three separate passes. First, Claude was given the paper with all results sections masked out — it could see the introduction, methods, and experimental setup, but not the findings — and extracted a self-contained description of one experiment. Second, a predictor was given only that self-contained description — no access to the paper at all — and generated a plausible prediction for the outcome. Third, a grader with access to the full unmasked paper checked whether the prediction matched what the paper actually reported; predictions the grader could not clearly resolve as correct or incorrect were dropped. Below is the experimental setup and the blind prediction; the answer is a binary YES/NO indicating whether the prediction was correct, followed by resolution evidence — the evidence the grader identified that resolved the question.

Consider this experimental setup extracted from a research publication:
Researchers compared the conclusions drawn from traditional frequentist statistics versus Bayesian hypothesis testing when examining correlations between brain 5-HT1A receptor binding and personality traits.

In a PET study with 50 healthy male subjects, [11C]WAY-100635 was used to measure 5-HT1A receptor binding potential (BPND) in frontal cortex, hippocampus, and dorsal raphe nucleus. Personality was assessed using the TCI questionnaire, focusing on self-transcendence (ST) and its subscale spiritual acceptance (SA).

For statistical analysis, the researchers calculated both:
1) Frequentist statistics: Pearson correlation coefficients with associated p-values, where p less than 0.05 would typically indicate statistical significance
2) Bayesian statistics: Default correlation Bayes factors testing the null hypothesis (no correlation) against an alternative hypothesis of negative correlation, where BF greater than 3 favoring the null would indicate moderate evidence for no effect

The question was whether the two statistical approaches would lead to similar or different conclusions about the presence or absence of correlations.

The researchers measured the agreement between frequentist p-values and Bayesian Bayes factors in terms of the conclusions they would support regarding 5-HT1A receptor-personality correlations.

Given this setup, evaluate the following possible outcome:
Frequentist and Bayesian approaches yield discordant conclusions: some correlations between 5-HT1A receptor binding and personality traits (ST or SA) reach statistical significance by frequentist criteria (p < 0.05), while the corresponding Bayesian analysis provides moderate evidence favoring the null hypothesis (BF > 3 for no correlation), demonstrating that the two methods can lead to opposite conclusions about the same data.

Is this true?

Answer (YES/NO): NO